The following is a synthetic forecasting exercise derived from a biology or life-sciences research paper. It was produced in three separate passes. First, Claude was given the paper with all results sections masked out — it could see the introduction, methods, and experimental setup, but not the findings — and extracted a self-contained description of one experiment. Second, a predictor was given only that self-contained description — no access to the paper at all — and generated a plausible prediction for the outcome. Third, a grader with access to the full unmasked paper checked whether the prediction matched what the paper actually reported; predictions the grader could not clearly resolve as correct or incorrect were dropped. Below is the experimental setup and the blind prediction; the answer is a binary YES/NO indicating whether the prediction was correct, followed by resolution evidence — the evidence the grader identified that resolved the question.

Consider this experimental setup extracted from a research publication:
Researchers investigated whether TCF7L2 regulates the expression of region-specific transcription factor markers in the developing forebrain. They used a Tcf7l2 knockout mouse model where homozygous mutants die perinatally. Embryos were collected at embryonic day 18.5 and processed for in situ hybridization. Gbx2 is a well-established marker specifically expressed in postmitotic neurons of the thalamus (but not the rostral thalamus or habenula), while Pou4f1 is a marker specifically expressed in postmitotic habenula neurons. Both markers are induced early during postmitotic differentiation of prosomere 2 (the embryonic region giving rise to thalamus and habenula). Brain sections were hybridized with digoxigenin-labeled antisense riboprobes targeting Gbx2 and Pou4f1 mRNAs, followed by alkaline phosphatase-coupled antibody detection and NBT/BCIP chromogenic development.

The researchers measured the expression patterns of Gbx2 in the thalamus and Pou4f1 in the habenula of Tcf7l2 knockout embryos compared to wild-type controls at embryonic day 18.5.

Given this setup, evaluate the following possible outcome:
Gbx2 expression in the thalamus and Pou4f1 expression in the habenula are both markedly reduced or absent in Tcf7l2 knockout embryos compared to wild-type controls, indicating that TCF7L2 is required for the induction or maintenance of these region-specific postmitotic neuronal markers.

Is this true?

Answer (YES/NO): YES